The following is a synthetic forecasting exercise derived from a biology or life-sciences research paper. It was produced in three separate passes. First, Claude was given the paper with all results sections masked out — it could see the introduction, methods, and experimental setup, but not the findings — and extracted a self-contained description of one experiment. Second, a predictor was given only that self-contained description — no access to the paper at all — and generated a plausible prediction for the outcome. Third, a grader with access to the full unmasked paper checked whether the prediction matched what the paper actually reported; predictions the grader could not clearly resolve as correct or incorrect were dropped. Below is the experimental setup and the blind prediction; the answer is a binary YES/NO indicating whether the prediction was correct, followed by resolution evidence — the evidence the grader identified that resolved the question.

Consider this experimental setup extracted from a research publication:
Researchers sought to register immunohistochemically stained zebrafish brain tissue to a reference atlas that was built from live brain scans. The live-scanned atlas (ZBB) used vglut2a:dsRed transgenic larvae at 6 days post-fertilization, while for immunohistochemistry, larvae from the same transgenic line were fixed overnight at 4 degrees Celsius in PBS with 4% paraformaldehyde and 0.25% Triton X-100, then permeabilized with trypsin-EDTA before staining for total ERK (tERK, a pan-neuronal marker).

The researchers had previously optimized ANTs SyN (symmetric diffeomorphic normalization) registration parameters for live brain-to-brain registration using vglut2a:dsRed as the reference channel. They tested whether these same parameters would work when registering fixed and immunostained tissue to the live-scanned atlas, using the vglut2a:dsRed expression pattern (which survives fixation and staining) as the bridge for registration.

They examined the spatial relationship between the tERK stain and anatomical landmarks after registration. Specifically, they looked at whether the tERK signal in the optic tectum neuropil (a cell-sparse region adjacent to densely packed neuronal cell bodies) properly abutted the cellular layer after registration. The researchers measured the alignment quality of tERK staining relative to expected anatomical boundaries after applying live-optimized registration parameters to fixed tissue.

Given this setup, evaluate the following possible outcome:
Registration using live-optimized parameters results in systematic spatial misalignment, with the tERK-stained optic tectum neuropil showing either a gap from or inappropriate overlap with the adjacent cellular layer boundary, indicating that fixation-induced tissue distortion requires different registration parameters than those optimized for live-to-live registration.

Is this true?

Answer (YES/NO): YES